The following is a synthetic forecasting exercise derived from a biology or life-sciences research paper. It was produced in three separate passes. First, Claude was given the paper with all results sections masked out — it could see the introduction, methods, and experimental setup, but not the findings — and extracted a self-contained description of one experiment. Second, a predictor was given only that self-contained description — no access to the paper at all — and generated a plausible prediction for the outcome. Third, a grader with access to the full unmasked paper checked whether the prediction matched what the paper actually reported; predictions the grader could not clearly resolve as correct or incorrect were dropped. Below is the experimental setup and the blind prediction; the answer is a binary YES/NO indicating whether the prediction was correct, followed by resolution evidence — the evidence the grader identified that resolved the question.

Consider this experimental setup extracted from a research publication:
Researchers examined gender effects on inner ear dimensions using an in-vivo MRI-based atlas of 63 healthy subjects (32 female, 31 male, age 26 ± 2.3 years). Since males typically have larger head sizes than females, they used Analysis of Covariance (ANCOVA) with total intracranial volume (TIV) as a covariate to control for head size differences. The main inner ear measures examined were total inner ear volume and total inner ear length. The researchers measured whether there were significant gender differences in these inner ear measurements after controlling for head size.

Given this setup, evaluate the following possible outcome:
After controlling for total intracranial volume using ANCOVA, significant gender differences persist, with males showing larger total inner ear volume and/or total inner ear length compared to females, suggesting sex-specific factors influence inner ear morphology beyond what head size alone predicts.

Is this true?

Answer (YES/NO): NO